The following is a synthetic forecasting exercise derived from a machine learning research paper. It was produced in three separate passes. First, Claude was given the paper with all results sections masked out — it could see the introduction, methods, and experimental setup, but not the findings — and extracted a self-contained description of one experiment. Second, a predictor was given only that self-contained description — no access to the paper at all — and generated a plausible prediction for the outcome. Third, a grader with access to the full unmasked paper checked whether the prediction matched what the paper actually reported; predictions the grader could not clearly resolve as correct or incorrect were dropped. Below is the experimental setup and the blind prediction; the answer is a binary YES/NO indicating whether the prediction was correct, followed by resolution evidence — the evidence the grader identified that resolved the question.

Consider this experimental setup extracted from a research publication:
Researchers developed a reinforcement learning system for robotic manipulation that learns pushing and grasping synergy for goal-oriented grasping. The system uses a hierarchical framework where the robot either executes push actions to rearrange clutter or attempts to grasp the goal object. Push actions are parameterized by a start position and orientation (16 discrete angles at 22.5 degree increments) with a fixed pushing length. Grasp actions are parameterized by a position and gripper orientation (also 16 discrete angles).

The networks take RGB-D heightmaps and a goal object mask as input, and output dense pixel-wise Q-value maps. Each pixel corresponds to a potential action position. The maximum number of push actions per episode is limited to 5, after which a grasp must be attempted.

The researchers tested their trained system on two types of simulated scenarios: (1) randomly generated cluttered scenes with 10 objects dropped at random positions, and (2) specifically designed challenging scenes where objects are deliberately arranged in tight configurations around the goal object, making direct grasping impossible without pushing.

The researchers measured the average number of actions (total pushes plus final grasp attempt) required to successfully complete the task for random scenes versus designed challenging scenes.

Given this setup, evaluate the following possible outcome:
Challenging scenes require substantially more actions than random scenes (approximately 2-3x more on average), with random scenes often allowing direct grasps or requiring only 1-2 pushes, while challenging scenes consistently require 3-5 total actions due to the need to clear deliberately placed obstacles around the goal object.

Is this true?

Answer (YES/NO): NO